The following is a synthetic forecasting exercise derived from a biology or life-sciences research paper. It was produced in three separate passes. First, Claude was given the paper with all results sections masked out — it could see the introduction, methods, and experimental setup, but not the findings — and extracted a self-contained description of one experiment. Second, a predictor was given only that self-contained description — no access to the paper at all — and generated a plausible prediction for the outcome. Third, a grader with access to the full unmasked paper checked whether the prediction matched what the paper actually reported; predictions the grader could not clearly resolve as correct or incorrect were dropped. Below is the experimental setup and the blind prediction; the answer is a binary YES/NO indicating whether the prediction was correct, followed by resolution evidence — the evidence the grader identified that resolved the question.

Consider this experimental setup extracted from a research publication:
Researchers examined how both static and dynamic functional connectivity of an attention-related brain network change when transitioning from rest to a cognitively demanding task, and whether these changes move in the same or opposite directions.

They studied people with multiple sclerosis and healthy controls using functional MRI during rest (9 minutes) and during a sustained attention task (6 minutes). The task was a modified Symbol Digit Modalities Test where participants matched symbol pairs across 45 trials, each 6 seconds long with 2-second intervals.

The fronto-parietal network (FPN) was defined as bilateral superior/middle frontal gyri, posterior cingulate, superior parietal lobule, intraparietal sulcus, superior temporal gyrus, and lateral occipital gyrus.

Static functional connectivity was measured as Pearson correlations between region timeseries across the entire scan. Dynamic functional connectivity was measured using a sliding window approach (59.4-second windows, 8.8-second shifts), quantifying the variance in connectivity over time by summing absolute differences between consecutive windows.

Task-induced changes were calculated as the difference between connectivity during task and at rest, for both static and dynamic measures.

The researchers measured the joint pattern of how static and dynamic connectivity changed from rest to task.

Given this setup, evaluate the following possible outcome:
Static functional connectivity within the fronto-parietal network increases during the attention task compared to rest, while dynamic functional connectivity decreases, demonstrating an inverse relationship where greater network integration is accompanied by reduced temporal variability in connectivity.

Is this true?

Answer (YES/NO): NO